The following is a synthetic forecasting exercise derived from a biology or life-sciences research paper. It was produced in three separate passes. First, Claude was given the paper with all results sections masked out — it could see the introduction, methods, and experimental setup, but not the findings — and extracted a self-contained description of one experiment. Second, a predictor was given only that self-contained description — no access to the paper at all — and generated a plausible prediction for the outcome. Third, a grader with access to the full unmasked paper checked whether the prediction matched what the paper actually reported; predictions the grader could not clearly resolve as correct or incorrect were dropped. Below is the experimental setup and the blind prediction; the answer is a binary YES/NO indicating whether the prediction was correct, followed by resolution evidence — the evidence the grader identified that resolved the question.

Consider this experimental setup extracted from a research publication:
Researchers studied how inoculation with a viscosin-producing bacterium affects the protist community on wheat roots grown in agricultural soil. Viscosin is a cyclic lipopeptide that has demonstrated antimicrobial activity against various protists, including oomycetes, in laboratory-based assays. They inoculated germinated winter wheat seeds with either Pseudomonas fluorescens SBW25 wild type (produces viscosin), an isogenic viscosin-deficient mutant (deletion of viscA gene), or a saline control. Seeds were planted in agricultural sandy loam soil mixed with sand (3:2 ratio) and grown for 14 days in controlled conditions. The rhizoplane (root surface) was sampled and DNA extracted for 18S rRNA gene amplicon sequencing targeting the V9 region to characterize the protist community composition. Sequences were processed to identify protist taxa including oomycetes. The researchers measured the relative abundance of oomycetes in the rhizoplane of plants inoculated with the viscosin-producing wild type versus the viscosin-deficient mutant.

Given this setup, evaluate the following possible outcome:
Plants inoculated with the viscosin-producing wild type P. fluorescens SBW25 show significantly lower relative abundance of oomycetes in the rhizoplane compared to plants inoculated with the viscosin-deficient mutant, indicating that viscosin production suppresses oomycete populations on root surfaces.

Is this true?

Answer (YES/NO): NO